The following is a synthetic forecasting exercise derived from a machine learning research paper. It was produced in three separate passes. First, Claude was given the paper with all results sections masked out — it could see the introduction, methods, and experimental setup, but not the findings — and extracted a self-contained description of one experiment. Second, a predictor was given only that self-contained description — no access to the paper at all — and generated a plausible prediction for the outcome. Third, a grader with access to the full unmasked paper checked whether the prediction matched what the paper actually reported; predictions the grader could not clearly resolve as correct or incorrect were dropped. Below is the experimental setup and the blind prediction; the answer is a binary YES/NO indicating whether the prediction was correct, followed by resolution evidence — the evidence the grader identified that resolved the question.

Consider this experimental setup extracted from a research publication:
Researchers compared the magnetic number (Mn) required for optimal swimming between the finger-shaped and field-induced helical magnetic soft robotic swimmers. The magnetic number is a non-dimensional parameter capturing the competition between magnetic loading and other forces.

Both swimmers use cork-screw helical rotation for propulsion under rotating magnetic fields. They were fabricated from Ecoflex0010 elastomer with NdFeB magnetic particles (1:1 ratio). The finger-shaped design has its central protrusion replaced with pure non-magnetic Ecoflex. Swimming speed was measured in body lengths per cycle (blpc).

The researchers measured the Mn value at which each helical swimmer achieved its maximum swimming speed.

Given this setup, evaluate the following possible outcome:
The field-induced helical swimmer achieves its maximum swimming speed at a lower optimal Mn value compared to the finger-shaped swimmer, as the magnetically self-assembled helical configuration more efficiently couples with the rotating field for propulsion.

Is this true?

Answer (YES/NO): NO